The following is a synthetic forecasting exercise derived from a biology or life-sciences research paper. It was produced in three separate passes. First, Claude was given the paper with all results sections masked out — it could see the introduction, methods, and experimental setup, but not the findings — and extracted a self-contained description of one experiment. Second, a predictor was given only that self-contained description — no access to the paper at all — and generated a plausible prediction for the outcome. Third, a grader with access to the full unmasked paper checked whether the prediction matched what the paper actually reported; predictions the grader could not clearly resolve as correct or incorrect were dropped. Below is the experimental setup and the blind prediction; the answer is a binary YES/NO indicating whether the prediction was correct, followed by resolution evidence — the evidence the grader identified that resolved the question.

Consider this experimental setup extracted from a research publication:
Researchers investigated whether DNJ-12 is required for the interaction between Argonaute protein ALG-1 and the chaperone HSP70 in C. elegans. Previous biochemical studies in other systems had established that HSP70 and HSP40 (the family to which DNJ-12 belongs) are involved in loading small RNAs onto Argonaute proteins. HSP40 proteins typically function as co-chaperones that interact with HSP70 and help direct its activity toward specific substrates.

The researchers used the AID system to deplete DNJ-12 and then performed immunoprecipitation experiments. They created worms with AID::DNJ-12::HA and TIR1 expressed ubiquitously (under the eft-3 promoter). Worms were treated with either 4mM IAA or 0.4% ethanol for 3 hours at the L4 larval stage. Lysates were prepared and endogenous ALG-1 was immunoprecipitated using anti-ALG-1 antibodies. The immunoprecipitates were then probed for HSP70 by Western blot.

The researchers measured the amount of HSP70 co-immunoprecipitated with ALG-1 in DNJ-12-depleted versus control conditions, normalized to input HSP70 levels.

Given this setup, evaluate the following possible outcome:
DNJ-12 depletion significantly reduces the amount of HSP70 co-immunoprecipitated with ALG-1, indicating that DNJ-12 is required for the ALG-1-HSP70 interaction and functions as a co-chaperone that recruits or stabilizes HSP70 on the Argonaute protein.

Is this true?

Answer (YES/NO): YES